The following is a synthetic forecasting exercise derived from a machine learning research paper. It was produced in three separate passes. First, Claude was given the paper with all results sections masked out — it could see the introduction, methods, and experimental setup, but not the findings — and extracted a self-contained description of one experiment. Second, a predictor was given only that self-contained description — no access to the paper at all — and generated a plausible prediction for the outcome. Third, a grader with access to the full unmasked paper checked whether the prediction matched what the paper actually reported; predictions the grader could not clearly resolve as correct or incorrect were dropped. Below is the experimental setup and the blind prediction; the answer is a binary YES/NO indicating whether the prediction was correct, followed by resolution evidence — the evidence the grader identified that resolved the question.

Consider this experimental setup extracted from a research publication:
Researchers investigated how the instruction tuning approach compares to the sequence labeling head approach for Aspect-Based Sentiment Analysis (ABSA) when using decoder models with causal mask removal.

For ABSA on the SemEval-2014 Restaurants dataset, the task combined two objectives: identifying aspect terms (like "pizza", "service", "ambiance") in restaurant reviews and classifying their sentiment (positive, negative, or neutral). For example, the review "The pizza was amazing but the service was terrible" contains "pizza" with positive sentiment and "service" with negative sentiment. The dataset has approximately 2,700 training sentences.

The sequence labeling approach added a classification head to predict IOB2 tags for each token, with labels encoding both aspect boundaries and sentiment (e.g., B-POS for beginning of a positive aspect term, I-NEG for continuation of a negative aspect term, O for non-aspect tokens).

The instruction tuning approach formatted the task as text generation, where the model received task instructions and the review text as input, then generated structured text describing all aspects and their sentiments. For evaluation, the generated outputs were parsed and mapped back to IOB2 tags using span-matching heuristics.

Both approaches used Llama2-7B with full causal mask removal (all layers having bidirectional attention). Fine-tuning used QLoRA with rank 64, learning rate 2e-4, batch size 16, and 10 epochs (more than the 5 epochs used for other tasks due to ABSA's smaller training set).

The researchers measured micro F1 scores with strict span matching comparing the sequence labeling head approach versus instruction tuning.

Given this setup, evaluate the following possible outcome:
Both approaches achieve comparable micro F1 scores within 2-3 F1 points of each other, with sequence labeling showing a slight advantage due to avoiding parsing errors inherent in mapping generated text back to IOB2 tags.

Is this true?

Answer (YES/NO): NO